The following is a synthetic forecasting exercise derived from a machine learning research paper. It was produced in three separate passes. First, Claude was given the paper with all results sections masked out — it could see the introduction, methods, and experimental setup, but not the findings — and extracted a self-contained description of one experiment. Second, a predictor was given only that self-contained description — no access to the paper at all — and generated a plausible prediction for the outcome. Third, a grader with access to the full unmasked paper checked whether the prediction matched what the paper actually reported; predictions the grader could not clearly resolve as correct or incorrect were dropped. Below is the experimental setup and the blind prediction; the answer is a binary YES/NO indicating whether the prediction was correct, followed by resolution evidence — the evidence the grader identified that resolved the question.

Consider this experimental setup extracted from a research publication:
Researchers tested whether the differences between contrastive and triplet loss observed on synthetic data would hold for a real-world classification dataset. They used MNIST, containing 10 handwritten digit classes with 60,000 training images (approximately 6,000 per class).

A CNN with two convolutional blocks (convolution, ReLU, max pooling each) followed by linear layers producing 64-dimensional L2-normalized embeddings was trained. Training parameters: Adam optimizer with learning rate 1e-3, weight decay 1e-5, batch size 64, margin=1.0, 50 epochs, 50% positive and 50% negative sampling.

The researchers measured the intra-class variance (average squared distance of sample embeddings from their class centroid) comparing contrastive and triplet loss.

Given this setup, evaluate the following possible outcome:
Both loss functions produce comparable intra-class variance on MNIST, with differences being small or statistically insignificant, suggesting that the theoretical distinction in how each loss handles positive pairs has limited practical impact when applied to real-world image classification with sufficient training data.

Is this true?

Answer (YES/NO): NO